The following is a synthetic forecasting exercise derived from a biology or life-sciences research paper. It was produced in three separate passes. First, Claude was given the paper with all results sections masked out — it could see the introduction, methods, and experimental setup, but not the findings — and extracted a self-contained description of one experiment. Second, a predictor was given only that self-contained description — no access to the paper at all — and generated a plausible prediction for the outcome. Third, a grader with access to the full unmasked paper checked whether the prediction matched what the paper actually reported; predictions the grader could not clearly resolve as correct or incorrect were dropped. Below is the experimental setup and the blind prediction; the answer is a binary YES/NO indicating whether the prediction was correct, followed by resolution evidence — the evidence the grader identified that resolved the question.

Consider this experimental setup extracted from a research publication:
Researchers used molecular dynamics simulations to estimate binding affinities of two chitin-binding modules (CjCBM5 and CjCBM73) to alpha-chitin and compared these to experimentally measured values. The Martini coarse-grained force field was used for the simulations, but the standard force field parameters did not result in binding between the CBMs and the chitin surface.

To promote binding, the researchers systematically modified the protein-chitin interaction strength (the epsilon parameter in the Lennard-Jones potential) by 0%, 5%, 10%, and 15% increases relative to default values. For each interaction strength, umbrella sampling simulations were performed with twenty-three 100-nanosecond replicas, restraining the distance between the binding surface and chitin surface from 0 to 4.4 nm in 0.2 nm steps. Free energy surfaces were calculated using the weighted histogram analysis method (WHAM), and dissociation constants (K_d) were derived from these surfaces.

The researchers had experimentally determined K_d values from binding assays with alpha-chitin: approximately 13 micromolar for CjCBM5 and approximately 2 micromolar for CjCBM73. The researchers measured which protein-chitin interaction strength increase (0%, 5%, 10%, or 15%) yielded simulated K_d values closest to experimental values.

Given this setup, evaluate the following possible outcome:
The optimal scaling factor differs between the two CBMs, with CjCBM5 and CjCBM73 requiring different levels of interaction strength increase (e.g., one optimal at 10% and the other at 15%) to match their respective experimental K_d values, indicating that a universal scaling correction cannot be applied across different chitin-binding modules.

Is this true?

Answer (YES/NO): NO